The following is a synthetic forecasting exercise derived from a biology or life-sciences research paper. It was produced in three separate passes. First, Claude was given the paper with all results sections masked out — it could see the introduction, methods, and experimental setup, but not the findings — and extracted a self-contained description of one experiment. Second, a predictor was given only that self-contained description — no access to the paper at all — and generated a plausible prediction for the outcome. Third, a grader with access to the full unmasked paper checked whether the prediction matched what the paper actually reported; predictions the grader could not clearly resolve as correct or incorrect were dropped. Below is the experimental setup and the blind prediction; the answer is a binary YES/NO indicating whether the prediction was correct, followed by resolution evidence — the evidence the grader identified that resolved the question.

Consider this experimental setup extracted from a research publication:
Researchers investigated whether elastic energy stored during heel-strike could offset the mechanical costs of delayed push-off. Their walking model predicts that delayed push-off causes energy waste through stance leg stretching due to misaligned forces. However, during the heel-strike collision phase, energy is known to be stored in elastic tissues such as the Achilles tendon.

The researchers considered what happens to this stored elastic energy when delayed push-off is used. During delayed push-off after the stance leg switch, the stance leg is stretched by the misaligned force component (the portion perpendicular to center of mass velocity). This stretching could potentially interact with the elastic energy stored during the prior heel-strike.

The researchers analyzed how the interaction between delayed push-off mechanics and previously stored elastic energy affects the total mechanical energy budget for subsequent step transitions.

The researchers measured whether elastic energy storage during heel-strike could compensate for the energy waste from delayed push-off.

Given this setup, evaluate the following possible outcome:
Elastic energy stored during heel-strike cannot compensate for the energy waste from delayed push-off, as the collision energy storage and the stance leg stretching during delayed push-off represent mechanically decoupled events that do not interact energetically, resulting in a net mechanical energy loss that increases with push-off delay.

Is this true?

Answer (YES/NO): NO